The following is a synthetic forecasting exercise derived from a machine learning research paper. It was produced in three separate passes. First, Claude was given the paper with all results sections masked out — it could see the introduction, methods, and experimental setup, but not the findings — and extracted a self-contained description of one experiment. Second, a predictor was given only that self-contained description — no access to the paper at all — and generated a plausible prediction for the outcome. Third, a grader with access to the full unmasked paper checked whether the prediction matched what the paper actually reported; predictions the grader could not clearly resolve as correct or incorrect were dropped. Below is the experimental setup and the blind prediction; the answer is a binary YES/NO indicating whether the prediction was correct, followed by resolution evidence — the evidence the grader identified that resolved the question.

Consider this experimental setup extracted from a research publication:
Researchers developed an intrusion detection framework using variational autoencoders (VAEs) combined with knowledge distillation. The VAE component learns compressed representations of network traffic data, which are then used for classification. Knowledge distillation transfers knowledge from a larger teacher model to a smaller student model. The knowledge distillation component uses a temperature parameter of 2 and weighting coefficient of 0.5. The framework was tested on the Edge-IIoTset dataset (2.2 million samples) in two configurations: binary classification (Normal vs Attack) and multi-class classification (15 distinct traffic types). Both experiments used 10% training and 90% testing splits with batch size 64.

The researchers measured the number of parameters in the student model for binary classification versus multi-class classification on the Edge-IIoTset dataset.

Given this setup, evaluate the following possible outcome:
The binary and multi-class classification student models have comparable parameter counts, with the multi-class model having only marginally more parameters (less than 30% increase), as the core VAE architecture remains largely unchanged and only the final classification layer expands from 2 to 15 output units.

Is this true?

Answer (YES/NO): NO